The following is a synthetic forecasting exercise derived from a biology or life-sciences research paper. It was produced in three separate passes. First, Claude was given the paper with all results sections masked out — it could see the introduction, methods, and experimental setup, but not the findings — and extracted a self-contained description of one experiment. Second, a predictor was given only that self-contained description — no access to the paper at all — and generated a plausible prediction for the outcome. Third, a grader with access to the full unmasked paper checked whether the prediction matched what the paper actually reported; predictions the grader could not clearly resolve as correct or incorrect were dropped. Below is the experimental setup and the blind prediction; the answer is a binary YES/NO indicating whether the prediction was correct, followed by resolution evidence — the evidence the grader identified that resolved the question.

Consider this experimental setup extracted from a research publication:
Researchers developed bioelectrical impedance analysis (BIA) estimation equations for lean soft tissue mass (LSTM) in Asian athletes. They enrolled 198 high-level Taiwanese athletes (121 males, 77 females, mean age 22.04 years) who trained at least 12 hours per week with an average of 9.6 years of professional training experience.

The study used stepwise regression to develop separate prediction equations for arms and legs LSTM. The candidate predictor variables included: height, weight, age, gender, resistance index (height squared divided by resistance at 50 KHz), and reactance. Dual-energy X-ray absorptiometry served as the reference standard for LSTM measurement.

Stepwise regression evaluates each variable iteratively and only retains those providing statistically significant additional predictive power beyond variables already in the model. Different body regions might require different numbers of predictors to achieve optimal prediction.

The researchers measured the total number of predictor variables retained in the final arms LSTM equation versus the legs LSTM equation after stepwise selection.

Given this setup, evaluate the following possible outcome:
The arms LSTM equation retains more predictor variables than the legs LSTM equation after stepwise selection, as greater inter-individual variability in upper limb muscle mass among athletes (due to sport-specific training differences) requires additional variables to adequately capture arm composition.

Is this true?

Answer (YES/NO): NO